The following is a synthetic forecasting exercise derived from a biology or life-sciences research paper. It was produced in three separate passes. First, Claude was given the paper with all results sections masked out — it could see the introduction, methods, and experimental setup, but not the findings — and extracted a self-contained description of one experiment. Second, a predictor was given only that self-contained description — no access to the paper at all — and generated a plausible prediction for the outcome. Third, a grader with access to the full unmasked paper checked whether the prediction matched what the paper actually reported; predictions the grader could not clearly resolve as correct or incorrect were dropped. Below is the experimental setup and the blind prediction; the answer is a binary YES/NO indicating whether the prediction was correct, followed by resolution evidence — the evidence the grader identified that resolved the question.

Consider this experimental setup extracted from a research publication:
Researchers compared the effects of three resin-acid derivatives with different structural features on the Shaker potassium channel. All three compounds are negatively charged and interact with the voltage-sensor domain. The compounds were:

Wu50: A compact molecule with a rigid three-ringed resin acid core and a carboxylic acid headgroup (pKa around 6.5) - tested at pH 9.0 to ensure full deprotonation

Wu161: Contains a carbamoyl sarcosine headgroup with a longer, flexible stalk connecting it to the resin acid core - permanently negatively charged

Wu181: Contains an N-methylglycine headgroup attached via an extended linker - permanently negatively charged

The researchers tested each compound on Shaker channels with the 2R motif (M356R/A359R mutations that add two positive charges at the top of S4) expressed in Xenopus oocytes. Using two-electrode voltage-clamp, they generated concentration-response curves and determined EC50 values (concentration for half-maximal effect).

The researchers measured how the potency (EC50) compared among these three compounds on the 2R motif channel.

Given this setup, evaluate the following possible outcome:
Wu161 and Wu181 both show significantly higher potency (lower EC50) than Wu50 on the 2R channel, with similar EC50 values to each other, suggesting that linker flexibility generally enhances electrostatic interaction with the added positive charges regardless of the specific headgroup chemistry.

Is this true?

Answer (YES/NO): NO